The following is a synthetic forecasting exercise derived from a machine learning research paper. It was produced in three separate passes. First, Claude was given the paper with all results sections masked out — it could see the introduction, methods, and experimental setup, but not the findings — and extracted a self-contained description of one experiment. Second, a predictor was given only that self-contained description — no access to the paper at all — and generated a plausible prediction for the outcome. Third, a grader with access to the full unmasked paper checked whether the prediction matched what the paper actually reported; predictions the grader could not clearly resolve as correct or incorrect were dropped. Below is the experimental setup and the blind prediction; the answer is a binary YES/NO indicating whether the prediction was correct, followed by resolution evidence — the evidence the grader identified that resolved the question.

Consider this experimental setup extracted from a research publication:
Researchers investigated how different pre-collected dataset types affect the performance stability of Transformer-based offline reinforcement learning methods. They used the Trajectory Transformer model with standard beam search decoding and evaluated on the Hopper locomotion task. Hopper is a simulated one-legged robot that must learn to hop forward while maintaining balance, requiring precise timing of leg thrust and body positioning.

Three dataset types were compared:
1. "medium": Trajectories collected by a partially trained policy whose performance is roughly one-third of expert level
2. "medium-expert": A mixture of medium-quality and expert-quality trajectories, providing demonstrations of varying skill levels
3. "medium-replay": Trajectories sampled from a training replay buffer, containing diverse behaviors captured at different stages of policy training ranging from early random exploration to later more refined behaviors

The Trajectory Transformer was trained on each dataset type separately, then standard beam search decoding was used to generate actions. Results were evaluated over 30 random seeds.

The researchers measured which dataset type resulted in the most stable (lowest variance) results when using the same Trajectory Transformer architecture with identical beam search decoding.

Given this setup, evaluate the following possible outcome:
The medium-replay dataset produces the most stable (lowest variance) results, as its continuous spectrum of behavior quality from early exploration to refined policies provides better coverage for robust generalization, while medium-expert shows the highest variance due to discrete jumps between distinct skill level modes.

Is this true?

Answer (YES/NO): NO